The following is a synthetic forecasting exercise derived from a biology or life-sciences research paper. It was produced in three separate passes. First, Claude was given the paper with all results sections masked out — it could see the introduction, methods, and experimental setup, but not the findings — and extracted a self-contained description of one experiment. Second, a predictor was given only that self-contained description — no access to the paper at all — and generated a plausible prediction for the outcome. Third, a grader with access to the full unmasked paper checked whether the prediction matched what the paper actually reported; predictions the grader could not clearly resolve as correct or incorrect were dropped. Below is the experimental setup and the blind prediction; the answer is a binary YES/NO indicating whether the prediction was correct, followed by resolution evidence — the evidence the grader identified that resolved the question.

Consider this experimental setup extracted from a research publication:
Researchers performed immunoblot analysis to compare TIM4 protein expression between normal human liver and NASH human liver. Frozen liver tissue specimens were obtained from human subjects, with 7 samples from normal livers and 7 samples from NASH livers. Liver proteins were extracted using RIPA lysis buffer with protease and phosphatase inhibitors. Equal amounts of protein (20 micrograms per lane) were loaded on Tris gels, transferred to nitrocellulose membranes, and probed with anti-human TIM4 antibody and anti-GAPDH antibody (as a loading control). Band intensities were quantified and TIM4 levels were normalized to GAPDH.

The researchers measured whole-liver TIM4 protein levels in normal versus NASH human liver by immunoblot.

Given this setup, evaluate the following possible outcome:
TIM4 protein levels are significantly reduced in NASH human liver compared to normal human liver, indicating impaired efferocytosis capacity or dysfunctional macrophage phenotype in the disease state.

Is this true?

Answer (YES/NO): YES